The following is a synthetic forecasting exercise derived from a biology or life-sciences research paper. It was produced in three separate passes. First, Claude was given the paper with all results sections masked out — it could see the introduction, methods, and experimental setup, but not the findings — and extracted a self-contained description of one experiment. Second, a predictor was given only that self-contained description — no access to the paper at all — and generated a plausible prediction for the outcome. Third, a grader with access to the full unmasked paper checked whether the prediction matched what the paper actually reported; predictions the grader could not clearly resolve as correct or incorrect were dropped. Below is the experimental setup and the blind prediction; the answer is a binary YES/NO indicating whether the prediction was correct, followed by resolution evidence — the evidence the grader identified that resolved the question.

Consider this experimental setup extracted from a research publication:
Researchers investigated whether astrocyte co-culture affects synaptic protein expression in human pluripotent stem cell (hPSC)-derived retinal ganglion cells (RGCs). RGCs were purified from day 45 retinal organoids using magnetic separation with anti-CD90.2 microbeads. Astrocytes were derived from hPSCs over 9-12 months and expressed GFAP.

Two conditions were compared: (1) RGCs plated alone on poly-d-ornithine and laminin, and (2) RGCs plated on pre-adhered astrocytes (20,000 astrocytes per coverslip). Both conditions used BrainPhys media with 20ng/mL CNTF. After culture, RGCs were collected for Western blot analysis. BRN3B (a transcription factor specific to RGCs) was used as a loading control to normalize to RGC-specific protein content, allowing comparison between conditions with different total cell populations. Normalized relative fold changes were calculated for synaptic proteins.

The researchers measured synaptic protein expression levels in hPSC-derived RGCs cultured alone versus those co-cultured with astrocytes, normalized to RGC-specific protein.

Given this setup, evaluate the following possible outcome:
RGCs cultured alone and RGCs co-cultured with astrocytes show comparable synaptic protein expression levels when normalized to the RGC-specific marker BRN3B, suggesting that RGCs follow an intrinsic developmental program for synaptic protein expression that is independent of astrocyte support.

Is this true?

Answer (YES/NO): NO